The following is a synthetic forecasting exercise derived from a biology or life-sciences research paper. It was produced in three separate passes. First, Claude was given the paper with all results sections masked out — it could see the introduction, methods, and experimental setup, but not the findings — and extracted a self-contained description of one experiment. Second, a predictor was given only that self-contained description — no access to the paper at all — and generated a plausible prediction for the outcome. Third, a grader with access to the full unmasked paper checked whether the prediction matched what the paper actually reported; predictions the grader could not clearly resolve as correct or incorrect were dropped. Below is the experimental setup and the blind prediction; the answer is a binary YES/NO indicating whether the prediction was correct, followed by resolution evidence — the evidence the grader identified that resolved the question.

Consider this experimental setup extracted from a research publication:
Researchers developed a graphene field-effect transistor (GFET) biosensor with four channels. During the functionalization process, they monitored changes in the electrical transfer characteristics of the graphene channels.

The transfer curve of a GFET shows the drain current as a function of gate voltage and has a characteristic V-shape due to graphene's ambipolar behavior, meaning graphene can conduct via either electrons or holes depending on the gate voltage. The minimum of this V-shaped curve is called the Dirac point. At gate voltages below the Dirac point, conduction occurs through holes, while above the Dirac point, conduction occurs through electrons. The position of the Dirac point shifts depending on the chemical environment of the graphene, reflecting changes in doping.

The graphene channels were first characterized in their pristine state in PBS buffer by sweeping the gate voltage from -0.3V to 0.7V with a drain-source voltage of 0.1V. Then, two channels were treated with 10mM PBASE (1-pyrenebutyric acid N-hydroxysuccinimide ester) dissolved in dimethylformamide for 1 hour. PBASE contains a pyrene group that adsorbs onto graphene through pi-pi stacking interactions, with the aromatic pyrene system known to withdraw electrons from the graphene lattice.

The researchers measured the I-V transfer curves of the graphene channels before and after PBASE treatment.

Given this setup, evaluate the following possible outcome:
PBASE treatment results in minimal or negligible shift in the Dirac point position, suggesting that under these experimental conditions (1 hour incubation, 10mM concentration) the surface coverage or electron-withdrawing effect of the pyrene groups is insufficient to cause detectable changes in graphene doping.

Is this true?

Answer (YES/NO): NO